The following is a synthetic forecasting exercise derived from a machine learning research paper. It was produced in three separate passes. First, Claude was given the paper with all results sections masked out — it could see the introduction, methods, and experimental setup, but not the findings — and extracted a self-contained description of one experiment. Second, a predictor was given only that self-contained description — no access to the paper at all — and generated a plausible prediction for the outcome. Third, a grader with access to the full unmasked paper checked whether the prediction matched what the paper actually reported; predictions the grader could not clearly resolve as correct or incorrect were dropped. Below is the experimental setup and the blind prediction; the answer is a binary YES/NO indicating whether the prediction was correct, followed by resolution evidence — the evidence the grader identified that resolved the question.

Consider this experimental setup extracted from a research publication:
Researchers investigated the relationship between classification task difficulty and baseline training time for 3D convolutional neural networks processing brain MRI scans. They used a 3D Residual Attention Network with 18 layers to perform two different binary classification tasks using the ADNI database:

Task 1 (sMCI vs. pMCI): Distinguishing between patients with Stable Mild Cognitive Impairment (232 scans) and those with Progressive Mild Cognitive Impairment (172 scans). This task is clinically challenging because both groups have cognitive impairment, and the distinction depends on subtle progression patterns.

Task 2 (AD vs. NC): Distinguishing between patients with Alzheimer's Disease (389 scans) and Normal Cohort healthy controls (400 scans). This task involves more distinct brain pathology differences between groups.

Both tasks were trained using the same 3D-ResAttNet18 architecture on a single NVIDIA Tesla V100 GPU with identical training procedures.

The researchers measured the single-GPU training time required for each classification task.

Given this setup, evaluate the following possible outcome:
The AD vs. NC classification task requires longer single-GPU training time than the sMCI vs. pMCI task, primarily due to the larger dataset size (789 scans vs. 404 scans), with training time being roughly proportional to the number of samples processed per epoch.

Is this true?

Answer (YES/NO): YES